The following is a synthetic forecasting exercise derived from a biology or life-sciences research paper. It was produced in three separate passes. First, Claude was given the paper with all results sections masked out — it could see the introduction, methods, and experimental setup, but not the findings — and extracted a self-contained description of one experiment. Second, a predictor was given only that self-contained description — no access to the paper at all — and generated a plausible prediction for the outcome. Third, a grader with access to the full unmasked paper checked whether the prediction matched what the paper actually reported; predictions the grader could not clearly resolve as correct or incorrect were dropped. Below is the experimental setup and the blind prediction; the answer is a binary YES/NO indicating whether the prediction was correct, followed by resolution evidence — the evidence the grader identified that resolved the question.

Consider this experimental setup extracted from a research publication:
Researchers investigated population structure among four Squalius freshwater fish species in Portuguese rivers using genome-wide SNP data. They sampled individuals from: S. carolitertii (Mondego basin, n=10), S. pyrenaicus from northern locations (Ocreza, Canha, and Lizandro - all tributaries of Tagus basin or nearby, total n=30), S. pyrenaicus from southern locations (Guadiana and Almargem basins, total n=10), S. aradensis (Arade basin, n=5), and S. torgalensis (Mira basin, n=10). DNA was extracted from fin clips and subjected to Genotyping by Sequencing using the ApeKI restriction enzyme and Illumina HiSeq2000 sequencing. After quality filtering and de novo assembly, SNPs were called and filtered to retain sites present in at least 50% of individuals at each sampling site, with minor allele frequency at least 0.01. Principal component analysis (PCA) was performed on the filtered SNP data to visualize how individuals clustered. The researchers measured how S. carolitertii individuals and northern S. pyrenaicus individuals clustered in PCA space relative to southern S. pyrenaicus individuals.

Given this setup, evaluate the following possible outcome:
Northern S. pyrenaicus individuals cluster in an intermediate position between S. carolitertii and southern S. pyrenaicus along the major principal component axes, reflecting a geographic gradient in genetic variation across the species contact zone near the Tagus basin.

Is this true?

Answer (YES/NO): NO